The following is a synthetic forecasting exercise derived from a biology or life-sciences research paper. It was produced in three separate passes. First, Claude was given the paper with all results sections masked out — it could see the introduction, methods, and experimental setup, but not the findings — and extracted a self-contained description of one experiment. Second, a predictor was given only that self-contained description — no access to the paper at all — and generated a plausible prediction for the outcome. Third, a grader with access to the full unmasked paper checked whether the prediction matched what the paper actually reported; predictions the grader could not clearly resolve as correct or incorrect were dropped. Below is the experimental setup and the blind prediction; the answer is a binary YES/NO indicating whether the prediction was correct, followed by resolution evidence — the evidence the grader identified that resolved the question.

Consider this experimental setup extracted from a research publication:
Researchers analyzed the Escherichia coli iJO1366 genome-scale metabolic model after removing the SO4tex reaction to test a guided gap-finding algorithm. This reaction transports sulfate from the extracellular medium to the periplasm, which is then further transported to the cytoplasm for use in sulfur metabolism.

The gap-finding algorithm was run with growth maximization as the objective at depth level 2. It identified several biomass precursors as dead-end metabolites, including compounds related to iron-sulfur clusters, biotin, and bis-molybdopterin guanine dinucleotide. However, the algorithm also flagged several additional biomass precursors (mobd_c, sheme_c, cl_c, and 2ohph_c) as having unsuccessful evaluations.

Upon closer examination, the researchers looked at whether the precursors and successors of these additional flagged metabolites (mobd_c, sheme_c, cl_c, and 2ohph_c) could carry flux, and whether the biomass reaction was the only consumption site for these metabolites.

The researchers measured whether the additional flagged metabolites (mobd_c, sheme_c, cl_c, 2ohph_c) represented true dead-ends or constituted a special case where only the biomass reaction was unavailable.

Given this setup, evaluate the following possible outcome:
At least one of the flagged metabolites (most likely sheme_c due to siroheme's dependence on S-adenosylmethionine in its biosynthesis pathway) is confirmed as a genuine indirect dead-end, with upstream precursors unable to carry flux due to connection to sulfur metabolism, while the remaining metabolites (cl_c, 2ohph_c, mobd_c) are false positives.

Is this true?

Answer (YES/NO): NO